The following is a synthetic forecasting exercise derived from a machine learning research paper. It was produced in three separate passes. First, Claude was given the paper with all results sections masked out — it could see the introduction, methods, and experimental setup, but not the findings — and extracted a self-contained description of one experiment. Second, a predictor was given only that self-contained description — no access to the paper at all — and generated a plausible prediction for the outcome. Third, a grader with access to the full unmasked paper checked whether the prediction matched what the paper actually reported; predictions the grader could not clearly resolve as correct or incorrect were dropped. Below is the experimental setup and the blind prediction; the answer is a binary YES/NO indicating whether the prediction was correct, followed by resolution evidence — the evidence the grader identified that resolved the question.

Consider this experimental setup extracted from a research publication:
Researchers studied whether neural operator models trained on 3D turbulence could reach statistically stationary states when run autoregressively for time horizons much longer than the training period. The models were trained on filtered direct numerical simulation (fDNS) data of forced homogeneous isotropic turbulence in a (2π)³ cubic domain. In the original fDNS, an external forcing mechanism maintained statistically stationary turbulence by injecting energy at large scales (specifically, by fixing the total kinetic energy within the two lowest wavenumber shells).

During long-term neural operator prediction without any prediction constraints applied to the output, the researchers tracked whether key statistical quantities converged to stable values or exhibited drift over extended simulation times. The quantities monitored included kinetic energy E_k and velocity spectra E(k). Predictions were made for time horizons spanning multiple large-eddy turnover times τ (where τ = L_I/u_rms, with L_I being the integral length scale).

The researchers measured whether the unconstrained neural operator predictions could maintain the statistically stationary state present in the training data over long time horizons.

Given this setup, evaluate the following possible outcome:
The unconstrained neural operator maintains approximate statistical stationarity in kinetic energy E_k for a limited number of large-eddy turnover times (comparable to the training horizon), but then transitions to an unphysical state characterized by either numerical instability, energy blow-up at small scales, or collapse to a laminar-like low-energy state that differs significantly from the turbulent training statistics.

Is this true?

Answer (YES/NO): NO